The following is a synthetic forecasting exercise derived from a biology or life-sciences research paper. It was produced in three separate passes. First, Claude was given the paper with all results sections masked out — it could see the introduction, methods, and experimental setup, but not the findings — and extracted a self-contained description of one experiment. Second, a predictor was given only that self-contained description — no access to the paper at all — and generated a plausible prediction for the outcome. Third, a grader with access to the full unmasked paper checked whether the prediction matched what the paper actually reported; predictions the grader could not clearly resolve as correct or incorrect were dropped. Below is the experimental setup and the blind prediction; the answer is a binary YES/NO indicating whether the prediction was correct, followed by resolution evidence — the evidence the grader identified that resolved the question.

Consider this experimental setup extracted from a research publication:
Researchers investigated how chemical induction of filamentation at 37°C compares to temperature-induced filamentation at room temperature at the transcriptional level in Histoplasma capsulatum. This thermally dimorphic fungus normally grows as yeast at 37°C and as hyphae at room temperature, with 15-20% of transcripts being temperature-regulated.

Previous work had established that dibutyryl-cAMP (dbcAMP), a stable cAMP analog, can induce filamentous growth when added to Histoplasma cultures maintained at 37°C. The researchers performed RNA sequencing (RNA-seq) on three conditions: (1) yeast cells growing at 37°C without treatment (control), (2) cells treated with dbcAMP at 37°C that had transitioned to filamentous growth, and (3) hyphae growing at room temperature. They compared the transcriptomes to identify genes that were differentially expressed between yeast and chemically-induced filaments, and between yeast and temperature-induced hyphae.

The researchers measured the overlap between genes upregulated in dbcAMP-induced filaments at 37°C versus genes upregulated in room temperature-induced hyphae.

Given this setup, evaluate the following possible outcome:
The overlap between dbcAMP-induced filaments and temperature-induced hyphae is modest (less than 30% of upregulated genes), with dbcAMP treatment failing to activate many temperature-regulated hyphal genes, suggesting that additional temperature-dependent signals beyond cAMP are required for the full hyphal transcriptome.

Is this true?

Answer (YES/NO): NO